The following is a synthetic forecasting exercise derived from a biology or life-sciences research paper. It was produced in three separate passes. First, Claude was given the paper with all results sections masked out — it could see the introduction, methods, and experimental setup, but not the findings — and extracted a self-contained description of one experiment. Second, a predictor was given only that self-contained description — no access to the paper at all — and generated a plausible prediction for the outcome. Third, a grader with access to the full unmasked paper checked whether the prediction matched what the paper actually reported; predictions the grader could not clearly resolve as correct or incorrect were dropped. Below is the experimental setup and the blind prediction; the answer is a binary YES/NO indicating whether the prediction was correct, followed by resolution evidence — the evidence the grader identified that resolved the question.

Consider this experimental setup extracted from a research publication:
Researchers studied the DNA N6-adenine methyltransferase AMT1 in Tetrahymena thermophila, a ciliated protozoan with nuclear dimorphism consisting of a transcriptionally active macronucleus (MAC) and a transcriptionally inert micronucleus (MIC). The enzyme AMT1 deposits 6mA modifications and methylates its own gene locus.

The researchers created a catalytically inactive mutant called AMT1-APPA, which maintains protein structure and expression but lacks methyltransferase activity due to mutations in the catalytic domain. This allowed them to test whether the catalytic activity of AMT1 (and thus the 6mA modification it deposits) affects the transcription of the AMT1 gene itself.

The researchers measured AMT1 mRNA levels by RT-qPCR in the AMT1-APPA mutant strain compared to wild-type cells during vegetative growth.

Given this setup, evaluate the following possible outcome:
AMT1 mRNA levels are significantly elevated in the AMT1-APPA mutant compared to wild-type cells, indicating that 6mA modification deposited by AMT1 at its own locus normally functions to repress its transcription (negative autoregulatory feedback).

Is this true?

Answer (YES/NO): NO